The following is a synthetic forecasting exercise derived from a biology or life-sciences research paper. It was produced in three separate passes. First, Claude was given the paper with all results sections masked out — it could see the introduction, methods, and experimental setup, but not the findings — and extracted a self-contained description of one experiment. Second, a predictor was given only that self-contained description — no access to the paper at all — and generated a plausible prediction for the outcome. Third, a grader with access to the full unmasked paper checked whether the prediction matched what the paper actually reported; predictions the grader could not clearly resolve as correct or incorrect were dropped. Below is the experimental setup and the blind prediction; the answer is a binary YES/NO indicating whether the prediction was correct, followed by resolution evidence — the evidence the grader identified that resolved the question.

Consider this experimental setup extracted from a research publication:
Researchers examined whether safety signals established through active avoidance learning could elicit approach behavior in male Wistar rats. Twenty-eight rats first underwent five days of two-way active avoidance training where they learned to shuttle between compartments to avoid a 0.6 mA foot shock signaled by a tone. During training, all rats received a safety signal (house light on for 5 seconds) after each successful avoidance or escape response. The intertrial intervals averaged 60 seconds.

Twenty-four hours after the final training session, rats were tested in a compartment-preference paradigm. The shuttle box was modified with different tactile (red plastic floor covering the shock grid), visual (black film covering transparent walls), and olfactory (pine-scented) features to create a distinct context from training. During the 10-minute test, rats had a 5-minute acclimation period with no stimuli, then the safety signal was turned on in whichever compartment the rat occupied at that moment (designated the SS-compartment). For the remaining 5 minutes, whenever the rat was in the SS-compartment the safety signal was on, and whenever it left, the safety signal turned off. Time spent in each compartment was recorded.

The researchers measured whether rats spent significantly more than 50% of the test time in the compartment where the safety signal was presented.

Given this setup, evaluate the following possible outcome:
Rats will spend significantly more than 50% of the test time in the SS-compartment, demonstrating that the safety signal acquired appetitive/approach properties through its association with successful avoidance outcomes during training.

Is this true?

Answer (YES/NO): YES